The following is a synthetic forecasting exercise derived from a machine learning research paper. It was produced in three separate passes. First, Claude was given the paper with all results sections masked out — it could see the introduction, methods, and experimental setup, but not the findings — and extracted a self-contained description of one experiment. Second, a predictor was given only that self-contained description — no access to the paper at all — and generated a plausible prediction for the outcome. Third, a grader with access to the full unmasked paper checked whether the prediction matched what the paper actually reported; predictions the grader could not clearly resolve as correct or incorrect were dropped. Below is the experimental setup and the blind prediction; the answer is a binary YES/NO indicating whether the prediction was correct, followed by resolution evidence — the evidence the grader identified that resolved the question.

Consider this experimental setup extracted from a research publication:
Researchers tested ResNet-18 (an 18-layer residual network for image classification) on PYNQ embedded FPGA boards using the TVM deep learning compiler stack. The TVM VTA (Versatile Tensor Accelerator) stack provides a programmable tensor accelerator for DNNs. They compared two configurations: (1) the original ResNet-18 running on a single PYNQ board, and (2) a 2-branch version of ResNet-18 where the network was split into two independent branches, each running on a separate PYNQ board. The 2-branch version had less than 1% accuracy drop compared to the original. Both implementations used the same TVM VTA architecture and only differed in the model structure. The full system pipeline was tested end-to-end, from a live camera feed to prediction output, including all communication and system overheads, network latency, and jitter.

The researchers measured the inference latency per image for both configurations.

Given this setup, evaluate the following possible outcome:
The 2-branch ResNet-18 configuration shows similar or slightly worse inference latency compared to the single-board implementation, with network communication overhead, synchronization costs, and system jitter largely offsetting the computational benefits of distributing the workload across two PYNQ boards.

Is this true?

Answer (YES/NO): NO